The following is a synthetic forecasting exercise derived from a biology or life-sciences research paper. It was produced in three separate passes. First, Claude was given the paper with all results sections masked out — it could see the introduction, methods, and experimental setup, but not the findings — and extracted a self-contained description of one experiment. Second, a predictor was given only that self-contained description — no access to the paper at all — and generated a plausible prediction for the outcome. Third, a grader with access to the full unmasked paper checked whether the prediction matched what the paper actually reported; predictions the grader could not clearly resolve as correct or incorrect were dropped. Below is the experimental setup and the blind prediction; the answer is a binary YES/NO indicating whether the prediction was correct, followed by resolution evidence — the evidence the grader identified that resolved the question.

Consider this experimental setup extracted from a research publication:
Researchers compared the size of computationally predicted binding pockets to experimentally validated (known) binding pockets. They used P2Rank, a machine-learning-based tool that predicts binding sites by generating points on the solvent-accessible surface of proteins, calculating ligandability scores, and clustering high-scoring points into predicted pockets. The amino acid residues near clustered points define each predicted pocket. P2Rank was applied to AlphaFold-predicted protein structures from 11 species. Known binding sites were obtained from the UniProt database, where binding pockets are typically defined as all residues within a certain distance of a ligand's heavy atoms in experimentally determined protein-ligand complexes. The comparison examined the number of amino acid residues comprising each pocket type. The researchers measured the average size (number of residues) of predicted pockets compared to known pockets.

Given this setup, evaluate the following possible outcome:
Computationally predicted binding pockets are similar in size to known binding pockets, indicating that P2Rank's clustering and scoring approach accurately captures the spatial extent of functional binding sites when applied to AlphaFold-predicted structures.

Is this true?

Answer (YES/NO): NO